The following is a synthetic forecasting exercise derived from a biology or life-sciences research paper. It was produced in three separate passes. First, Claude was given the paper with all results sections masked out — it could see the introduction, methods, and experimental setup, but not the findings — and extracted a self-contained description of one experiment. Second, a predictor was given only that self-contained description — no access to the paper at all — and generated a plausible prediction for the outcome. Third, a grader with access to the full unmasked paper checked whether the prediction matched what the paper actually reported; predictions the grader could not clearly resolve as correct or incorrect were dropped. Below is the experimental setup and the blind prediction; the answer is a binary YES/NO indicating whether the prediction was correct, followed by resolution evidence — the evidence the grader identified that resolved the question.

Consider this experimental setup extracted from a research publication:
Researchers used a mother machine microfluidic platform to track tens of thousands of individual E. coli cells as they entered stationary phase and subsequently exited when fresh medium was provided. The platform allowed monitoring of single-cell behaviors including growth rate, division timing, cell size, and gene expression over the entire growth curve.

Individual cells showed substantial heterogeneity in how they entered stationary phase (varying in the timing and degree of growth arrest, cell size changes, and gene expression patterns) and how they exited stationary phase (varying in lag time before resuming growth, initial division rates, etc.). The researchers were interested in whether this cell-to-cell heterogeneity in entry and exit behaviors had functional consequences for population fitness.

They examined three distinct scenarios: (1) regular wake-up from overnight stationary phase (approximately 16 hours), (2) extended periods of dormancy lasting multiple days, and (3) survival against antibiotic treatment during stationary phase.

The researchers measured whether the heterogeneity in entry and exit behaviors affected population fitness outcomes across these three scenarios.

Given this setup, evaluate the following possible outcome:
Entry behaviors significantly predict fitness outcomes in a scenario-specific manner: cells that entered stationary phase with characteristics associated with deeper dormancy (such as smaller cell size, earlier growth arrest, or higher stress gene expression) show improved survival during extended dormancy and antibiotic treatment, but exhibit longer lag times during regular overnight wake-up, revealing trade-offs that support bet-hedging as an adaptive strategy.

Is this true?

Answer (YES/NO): NO